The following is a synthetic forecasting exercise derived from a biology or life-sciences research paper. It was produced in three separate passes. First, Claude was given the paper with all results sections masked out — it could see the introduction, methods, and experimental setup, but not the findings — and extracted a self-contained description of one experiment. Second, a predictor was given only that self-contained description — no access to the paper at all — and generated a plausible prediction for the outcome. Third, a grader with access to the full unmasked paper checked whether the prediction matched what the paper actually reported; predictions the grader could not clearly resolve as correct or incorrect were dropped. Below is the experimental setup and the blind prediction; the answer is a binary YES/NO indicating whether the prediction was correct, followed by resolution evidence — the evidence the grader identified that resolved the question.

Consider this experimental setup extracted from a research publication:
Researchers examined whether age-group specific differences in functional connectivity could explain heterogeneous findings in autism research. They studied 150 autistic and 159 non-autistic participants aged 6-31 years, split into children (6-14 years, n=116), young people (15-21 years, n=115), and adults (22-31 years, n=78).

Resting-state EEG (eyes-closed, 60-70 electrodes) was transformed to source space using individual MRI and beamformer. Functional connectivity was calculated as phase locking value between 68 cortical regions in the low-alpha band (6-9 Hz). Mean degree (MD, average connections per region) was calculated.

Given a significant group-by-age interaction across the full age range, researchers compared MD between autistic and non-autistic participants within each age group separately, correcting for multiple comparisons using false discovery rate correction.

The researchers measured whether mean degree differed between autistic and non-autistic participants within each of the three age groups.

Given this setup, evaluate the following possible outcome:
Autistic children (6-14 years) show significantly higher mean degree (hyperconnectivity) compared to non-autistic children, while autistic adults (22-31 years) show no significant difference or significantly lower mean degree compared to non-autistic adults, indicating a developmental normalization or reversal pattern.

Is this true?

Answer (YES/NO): NO